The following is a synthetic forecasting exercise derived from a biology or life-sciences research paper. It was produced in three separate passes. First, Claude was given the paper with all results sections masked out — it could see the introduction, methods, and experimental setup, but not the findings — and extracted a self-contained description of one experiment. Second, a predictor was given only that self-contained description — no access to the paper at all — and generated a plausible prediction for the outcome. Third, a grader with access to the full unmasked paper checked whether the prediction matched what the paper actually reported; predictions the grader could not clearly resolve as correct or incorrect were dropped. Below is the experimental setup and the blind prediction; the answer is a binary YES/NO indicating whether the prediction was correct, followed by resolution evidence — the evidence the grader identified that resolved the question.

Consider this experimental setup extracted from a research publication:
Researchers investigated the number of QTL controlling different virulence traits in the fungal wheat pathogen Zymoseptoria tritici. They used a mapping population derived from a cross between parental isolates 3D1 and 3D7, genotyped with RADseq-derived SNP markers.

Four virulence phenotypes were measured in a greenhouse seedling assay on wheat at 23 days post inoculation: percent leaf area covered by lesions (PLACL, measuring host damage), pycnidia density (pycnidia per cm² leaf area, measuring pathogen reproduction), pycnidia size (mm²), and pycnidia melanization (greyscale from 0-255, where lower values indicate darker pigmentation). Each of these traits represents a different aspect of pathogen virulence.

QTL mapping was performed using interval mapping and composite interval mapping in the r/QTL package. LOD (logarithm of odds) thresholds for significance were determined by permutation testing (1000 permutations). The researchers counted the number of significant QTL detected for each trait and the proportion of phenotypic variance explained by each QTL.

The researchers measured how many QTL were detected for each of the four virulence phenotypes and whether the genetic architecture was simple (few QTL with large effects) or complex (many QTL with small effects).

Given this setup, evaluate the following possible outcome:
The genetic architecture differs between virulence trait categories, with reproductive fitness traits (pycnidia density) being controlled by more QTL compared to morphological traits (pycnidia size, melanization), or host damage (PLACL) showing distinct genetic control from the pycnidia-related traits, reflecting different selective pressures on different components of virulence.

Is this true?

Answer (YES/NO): NO